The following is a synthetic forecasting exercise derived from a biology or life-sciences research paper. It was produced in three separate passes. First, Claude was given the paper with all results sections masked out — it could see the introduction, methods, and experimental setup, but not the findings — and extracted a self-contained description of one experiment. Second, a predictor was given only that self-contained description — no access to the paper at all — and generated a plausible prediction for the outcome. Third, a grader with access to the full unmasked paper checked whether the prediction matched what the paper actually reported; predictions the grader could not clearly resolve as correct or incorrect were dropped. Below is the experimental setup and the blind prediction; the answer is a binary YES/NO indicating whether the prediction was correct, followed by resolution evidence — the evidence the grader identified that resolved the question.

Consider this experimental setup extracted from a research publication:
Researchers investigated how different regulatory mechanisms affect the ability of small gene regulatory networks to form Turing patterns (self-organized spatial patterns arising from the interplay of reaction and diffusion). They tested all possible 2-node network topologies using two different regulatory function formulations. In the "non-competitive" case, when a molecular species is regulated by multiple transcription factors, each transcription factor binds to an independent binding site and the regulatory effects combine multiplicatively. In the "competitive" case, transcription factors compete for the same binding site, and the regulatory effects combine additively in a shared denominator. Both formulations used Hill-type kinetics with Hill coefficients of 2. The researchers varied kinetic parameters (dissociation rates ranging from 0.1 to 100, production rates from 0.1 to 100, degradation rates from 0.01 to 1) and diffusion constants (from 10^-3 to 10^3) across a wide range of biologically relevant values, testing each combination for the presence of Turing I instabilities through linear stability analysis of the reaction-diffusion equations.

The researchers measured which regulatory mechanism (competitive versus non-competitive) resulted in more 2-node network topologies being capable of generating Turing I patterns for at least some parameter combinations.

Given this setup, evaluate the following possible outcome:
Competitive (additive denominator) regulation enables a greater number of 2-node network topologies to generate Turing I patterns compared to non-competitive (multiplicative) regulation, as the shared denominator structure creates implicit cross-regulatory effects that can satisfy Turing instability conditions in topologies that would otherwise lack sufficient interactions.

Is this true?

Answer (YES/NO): NO